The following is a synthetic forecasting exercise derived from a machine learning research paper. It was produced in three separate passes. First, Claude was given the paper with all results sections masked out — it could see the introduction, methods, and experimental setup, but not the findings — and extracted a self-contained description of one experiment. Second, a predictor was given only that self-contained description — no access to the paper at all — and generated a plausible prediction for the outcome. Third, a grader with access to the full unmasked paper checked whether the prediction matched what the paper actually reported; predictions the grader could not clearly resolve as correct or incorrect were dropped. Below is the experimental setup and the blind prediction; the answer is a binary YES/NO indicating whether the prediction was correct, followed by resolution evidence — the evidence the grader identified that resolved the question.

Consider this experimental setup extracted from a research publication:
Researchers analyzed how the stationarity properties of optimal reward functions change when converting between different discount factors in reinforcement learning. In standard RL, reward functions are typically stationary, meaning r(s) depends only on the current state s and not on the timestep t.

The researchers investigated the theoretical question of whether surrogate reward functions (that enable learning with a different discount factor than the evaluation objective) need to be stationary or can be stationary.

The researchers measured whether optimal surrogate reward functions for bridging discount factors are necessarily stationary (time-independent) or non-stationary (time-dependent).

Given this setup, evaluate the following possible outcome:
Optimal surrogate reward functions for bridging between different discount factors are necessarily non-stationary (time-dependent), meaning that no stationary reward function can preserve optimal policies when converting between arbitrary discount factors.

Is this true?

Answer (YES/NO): YES